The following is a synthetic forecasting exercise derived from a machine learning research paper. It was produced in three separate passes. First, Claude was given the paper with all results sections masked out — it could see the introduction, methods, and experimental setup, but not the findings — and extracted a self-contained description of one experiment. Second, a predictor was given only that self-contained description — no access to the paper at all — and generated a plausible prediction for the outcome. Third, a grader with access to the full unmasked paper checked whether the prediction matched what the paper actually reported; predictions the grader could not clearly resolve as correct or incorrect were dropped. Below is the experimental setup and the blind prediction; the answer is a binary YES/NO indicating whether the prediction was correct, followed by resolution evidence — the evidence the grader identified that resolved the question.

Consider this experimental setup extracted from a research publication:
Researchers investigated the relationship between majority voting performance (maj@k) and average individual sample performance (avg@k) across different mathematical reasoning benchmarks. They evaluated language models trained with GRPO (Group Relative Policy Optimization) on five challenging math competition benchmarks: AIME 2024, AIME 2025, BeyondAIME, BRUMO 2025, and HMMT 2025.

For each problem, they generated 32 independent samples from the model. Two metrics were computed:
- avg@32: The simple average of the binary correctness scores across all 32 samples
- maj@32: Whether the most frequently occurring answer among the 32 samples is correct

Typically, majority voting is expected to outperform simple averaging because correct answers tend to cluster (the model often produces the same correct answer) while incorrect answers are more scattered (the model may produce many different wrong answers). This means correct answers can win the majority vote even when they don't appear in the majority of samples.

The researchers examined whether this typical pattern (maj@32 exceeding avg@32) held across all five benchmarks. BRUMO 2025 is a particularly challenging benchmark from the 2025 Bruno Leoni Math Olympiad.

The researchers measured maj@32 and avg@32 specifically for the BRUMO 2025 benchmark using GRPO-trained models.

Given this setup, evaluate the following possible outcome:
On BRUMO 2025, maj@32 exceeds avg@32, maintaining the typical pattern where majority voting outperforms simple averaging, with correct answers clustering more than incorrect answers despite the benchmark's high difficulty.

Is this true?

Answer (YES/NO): NO